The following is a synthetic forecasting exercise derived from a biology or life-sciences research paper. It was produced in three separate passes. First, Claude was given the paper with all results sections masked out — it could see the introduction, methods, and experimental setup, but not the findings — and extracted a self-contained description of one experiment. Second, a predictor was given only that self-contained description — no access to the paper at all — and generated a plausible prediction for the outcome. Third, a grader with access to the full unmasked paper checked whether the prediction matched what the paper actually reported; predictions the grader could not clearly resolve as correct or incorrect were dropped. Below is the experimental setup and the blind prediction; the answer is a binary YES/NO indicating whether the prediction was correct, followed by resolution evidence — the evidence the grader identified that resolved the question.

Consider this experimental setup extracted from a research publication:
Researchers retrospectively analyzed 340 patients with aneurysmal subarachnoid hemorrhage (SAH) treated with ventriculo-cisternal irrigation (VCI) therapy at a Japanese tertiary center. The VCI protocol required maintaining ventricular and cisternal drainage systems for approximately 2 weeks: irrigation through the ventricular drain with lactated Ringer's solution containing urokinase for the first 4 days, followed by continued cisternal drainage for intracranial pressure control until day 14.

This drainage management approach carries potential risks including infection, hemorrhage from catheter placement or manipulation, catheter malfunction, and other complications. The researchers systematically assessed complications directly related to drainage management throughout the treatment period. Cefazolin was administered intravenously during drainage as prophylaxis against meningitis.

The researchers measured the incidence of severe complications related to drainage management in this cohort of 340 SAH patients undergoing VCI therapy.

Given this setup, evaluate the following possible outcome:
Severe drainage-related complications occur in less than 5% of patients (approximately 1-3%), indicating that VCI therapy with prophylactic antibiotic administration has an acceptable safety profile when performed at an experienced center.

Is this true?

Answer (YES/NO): YES